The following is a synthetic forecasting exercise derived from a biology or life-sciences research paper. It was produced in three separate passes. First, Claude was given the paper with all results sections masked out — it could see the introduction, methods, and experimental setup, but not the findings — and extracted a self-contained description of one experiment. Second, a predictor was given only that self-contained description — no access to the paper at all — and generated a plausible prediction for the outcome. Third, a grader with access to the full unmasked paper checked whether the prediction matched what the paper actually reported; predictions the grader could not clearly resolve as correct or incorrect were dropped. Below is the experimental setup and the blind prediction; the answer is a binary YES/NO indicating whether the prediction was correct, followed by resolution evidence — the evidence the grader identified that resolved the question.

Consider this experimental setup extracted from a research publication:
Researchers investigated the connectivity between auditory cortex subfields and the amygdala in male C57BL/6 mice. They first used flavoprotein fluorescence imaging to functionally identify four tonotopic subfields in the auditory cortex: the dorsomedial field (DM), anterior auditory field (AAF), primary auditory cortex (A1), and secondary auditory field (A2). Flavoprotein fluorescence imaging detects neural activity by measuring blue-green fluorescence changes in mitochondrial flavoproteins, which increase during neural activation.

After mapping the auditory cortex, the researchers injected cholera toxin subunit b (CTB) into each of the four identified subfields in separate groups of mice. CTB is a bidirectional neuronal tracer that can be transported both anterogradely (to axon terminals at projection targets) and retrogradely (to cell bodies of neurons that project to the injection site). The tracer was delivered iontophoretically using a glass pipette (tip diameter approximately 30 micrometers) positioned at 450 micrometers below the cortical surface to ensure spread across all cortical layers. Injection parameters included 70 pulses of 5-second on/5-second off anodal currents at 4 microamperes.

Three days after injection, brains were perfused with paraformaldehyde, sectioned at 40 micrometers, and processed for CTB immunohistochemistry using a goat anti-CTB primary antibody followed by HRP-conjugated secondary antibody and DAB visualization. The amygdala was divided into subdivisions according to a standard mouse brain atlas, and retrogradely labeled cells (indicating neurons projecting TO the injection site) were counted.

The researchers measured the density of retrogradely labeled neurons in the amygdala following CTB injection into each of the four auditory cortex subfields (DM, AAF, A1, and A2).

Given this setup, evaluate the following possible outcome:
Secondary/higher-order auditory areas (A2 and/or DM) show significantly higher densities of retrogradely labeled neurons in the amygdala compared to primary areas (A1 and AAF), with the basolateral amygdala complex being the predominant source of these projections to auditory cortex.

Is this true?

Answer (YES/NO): NO